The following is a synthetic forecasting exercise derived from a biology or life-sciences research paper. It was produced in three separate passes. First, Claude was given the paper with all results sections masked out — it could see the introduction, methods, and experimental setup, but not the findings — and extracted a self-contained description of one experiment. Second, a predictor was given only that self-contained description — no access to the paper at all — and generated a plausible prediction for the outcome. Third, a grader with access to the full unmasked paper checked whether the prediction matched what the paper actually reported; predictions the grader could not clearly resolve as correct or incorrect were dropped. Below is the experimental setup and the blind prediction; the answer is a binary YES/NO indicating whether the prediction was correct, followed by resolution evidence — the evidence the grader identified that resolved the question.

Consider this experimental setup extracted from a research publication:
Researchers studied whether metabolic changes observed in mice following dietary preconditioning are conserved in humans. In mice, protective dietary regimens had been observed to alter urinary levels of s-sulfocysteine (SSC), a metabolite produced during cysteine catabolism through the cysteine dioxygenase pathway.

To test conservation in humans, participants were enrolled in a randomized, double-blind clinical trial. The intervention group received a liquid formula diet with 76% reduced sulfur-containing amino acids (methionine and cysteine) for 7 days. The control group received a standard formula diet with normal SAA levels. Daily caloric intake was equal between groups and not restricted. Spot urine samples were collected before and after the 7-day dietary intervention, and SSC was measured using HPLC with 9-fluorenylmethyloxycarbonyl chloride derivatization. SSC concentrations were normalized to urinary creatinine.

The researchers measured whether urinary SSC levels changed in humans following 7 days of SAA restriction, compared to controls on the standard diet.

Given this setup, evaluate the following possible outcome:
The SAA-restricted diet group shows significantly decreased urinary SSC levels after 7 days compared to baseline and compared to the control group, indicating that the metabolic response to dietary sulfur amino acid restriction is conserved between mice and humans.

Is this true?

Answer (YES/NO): NO